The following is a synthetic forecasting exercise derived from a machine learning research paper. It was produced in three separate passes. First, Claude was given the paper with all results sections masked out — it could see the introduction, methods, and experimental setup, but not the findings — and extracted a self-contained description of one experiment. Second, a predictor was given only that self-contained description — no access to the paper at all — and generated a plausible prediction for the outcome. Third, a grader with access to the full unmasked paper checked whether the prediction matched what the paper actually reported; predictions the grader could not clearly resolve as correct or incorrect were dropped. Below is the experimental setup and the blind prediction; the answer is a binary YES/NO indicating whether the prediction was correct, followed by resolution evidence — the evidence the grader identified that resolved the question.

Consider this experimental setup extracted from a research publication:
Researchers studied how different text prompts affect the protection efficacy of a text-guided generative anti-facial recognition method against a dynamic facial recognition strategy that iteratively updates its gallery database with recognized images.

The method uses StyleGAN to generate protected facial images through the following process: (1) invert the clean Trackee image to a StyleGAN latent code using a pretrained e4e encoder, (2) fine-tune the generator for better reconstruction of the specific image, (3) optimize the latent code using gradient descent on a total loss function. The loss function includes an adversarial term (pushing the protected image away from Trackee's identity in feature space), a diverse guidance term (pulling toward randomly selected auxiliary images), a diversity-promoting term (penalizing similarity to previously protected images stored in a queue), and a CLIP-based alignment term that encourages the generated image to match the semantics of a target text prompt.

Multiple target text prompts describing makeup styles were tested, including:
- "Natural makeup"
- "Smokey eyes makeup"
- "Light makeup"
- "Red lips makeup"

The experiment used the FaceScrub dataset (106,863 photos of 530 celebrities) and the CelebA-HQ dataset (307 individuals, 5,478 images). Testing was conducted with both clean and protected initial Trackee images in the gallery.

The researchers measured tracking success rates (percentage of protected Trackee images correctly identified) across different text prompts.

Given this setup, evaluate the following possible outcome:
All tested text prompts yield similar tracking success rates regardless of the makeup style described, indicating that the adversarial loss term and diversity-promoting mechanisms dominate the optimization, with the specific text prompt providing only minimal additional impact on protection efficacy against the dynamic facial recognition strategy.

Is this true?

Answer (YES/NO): YES